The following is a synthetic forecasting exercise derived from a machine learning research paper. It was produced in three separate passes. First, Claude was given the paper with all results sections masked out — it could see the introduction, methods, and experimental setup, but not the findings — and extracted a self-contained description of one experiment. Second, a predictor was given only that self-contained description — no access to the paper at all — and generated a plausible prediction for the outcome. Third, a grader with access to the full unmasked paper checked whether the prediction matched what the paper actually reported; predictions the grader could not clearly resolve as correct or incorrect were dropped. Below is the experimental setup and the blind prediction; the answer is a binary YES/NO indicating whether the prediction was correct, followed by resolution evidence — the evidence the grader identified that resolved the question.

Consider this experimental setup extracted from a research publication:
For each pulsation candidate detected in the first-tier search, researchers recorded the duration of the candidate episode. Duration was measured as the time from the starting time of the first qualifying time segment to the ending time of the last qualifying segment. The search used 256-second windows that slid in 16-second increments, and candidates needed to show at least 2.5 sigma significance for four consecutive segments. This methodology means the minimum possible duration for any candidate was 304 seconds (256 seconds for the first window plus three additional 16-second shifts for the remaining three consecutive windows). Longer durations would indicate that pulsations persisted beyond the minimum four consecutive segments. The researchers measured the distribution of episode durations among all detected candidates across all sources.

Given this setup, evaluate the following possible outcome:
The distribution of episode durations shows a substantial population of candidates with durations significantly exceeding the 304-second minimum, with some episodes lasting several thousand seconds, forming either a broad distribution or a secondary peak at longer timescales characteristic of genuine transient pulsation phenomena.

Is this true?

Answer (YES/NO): NO